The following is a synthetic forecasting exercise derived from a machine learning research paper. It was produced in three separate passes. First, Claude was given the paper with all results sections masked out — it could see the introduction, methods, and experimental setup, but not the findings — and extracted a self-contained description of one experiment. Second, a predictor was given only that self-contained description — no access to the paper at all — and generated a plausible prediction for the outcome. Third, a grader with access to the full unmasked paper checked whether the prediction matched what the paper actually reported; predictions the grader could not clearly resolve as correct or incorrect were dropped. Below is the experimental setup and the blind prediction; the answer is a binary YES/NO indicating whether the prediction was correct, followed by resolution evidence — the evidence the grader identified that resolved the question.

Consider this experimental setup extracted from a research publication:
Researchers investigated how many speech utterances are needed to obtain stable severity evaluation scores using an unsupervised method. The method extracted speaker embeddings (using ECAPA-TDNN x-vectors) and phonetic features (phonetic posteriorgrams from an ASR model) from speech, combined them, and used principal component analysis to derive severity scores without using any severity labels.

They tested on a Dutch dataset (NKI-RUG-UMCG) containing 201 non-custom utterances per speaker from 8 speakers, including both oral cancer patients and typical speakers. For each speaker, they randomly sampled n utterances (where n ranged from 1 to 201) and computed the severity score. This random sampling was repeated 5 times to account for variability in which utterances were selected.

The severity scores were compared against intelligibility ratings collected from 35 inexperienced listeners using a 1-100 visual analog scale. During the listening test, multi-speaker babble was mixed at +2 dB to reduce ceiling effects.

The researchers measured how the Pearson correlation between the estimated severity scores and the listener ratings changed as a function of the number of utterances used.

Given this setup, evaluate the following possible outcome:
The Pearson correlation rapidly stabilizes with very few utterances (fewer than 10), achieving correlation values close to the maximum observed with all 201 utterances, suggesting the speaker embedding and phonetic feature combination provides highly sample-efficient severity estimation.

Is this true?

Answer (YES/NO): NO